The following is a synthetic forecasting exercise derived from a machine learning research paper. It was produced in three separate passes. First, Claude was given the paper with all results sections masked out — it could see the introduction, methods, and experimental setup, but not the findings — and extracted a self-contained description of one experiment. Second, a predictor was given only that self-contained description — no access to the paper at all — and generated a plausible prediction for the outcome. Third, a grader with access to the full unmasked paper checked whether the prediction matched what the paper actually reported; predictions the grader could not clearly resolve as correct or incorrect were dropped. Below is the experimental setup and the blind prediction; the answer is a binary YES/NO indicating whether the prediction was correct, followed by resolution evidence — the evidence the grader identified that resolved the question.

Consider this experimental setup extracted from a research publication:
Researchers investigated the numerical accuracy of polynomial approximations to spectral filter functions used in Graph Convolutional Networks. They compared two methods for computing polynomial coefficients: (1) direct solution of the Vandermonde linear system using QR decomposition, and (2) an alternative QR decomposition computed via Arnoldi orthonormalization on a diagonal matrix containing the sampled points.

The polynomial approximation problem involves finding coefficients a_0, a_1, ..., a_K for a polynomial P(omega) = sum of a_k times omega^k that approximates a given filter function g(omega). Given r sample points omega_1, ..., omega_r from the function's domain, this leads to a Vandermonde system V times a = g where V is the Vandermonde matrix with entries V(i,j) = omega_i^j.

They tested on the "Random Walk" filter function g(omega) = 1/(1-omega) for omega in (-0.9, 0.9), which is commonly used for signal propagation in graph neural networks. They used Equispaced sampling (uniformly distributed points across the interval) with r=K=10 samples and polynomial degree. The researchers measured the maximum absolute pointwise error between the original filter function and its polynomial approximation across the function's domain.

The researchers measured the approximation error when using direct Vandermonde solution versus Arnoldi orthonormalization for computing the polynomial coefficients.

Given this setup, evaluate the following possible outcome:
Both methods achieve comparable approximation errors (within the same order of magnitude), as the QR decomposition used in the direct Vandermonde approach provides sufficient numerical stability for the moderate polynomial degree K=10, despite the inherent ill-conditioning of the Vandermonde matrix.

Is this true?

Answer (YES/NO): NO